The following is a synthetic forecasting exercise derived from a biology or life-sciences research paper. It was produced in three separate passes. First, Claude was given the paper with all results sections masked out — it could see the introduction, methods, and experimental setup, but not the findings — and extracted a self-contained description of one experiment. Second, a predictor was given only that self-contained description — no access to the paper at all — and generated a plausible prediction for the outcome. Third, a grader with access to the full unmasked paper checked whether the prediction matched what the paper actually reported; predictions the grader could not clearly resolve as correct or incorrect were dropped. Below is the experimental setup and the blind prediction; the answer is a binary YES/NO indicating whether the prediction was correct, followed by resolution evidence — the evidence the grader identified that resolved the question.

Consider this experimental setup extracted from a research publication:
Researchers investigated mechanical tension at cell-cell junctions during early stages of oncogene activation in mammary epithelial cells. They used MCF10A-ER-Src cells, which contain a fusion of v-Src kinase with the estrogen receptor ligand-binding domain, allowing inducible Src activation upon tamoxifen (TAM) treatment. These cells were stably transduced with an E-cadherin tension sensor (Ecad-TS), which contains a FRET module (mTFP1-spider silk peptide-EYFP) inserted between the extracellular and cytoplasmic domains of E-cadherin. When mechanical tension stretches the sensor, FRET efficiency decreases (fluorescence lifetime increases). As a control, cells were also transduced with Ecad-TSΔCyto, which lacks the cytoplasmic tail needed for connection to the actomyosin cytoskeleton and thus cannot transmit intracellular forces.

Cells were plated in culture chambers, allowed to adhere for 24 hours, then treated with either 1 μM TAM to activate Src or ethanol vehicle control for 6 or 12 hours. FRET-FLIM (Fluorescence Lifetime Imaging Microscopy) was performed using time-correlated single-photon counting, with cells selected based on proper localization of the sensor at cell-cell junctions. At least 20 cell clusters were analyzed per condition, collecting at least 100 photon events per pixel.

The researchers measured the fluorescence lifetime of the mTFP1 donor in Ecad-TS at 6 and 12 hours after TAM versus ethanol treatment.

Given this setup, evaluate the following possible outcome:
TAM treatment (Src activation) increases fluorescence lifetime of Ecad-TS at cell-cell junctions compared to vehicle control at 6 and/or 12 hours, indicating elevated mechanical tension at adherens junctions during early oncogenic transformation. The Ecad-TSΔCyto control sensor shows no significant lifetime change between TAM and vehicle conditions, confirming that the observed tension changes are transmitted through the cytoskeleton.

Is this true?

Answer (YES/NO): YES